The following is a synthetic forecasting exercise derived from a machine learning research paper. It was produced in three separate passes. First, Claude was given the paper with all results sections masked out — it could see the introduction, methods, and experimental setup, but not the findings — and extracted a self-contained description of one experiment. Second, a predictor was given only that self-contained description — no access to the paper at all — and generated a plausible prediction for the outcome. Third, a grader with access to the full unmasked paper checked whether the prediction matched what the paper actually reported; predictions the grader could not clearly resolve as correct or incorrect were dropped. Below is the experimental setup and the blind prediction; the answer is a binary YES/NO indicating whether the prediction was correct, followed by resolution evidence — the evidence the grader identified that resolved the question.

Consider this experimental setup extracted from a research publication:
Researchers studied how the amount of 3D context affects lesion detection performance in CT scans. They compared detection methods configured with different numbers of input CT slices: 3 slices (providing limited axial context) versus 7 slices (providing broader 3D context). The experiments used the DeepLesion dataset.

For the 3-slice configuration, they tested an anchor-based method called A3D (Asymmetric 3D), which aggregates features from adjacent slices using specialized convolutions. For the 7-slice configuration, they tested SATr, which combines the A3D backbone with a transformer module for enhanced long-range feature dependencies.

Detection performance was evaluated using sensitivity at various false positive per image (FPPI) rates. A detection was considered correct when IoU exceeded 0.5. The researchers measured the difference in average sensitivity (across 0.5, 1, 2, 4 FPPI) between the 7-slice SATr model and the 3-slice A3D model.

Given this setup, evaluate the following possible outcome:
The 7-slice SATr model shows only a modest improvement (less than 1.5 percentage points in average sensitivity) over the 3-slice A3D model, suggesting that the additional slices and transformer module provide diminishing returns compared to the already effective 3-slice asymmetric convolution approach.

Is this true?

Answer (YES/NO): NO